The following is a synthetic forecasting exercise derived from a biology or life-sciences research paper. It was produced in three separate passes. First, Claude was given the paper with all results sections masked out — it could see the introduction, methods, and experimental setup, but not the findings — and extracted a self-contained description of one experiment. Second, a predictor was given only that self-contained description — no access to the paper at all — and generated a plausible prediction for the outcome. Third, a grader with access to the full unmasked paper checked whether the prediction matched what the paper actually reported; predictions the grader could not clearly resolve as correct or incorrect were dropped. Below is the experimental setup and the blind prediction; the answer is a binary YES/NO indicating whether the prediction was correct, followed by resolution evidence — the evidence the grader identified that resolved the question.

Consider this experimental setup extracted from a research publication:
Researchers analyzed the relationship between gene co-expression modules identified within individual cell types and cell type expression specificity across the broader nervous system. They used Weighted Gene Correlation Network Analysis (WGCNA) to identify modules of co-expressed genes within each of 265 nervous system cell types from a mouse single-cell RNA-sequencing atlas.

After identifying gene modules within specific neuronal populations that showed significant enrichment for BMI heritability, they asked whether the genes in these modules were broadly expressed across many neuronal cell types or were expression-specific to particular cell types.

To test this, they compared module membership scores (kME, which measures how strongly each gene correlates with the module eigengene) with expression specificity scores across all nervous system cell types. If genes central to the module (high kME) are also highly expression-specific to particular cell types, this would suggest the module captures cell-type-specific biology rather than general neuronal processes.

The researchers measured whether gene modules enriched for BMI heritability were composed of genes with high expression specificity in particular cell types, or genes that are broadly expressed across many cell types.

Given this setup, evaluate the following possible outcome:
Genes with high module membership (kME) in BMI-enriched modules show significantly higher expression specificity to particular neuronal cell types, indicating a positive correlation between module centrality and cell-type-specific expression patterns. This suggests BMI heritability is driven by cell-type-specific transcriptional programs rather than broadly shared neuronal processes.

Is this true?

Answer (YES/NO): NO